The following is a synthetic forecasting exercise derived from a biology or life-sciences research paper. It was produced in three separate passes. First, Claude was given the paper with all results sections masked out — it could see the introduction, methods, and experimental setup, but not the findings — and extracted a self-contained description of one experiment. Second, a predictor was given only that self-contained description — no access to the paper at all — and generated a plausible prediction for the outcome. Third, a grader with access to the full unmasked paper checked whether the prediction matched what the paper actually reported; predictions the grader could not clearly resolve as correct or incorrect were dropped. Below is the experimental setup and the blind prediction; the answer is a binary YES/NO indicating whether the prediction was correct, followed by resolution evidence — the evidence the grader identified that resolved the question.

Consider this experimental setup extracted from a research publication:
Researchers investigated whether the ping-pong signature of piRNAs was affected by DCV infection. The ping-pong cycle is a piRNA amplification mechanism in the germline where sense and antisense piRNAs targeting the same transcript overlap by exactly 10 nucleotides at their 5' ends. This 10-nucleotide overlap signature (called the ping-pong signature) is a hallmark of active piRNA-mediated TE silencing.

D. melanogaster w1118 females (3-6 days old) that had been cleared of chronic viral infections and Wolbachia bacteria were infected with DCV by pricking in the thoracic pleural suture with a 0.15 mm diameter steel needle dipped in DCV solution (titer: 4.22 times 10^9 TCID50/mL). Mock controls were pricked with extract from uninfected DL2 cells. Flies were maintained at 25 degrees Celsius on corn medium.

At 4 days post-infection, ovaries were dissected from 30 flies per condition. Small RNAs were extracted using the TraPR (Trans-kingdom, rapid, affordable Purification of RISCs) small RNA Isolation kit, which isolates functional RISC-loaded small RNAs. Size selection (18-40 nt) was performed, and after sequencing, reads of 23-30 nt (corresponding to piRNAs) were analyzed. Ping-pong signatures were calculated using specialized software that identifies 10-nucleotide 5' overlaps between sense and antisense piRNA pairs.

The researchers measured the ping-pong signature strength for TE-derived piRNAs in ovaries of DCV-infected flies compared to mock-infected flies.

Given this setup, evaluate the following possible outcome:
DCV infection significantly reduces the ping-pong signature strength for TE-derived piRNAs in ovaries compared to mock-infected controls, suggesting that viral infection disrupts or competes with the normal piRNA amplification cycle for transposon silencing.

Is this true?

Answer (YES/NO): NO